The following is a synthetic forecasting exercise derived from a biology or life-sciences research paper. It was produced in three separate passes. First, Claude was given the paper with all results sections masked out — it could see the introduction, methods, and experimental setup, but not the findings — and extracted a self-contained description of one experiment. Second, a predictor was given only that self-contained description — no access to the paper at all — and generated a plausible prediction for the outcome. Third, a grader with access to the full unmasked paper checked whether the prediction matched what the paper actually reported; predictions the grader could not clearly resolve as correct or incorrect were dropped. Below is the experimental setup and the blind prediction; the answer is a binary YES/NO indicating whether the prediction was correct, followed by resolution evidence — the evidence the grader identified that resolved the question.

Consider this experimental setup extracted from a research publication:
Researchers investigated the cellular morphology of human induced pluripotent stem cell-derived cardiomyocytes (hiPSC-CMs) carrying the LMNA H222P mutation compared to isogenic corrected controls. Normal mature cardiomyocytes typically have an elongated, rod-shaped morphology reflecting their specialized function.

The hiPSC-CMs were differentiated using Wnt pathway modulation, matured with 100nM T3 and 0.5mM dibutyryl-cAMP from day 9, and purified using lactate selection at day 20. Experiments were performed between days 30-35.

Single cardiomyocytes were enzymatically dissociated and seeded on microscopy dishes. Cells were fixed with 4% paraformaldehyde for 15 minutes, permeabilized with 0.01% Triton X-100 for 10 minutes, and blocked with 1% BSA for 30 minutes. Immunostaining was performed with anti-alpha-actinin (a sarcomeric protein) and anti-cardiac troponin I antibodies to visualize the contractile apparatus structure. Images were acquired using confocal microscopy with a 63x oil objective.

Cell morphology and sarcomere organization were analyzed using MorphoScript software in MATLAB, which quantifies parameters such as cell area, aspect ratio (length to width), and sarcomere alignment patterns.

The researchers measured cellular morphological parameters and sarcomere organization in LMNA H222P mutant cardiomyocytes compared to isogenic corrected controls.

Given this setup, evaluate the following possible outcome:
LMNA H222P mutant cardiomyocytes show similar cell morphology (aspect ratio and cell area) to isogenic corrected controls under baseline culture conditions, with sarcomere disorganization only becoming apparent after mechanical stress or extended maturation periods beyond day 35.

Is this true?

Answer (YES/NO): NO